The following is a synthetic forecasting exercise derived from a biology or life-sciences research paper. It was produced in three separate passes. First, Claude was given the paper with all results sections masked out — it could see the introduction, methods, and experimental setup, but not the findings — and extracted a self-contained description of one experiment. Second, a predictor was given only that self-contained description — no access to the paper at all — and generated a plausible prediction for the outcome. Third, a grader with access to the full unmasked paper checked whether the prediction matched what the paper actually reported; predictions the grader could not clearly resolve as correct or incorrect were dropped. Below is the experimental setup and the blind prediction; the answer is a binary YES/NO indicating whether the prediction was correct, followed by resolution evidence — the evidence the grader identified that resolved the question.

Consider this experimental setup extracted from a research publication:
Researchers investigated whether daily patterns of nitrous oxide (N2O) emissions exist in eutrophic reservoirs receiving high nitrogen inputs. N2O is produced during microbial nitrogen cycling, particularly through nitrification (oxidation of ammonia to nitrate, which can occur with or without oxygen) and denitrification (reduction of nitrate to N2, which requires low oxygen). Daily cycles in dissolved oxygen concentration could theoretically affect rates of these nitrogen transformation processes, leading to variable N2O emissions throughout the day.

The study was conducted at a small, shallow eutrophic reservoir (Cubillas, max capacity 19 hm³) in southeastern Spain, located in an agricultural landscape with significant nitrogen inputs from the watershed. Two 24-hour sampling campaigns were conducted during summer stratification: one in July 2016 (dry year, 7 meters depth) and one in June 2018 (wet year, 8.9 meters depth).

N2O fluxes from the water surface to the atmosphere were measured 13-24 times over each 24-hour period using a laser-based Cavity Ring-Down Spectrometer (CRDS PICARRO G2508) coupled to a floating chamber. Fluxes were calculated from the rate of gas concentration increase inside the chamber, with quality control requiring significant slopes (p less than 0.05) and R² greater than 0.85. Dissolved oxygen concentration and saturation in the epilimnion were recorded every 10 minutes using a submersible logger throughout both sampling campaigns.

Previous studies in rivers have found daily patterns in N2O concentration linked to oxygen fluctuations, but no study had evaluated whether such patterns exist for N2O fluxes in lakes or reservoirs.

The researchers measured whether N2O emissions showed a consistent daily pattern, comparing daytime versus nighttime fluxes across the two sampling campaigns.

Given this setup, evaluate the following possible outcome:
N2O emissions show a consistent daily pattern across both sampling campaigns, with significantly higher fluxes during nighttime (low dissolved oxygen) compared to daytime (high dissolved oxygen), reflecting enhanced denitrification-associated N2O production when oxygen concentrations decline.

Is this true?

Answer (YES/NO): NO